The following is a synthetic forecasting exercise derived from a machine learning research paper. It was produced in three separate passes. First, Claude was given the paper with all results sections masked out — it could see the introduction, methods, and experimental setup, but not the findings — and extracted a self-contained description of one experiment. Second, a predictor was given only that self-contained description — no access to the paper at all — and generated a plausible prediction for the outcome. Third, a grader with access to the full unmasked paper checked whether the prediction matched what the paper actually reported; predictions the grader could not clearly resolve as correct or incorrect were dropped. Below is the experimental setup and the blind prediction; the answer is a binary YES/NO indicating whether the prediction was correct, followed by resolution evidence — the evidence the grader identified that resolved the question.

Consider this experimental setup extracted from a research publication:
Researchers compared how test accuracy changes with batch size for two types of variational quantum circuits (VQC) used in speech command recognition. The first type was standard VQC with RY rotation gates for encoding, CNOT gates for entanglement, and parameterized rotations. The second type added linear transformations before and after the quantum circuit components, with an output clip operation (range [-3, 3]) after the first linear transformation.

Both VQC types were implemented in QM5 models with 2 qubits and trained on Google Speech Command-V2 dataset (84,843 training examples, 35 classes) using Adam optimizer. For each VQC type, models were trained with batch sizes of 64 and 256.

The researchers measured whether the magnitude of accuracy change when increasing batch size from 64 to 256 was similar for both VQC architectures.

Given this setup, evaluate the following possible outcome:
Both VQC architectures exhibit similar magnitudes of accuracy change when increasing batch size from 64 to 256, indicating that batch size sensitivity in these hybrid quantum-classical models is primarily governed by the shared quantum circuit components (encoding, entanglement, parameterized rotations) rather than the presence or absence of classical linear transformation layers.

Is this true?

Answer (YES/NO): YES